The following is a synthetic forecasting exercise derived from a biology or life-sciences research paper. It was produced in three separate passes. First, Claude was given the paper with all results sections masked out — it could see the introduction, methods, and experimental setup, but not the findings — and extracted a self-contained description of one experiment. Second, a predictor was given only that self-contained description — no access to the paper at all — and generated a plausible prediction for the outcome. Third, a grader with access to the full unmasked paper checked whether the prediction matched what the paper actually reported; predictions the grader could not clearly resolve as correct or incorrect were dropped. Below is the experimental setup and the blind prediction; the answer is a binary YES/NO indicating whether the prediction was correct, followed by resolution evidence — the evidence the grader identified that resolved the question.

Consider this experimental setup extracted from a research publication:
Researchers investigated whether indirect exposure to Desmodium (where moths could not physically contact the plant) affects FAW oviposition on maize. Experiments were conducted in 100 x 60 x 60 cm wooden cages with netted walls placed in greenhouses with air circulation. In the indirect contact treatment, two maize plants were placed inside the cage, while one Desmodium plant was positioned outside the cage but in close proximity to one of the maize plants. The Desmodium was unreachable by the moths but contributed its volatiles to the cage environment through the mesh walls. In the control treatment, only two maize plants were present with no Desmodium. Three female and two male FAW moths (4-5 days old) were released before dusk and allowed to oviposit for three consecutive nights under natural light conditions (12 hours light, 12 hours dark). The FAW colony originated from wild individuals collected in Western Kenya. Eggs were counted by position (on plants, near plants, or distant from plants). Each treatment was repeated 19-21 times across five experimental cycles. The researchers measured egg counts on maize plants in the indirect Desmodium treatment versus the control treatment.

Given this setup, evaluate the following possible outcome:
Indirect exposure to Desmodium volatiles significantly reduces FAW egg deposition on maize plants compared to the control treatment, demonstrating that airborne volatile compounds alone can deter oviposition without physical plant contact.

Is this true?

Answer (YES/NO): NO